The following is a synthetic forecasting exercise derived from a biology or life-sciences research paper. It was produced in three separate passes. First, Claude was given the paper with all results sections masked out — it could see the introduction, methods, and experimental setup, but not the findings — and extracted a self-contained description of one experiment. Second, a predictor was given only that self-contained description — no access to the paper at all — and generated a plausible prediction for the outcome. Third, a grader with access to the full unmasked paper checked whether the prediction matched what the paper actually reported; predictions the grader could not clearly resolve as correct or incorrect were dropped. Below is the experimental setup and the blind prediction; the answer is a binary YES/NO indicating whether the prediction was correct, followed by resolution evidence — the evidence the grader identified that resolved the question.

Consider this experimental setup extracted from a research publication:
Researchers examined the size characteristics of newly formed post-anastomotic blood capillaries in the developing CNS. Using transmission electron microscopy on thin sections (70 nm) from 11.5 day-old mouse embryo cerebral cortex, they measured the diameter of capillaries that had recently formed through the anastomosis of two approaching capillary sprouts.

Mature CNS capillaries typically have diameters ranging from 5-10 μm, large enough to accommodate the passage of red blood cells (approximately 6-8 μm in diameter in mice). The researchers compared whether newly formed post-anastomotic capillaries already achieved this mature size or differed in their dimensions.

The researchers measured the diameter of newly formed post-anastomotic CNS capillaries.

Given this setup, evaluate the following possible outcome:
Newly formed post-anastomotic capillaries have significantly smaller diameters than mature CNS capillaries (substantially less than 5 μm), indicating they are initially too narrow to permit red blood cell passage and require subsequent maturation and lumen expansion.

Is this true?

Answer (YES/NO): YES